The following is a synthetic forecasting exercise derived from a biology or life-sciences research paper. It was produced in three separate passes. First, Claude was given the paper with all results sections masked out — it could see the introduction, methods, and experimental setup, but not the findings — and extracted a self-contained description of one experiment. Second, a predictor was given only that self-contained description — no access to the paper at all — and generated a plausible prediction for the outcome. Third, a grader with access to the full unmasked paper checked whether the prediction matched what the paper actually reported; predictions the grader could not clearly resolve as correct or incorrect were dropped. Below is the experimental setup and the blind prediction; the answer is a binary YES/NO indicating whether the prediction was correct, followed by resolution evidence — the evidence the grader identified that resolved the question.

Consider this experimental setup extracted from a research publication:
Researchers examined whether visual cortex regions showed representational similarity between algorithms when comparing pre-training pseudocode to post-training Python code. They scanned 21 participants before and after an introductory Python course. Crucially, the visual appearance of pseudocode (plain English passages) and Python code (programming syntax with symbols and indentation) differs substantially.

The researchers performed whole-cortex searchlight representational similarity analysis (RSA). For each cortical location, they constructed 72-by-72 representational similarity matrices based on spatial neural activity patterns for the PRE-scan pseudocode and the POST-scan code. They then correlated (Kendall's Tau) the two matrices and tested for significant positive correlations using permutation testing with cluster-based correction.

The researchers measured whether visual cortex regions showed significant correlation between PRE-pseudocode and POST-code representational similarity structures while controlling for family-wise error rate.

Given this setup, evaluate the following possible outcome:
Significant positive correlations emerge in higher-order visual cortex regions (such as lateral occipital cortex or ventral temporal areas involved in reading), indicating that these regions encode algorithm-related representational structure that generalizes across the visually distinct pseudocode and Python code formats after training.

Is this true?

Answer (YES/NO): NO